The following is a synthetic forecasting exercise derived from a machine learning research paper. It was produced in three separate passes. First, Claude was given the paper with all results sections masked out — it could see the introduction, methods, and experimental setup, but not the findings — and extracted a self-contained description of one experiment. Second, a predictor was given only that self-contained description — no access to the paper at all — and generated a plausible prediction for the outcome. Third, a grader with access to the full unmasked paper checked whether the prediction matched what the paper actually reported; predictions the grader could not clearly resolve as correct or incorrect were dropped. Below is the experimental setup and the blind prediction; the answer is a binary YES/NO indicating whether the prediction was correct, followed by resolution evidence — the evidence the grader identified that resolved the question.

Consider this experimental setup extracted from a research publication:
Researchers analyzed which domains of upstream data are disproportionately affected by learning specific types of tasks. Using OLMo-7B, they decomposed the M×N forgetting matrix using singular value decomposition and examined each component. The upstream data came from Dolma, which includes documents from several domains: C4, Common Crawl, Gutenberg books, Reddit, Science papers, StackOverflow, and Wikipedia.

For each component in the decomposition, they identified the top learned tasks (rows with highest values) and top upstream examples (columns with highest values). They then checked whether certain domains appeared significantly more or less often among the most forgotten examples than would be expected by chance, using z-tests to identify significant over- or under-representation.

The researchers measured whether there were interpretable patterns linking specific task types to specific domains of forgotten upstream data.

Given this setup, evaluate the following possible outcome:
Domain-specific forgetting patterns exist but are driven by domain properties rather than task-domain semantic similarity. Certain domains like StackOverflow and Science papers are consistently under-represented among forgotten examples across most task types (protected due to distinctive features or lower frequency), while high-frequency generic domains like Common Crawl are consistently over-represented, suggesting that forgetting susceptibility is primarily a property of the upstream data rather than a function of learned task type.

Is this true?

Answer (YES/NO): NO